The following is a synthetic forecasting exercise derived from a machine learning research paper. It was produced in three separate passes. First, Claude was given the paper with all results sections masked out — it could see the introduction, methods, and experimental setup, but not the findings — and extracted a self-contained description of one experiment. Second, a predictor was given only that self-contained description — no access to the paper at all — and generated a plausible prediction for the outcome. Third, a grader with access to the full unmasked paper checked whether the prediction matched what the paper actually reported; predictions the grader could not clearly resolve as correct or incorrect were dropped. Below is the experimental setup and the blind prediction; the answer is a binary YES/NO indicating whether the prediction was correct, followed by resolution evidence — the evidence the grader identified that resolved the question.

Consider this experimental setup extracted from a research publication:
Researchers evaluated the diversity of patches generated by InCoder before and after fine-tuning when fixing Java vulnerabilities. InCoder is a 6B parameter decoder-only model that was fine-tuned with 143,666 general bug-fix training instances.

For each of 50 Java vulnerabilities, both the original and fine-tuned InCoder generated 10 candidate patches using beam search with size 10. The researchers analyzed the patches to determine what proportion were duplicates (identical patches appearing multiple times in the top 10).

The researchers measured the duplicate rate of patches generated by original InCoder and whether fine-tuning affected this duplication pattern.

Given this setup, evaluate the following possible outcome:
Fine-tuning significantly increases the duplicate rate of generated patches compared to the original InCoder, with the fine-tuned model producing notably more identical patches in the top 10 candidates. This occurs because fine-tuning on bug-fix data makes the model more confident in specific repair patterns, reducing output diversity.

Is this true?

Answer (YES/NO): NO